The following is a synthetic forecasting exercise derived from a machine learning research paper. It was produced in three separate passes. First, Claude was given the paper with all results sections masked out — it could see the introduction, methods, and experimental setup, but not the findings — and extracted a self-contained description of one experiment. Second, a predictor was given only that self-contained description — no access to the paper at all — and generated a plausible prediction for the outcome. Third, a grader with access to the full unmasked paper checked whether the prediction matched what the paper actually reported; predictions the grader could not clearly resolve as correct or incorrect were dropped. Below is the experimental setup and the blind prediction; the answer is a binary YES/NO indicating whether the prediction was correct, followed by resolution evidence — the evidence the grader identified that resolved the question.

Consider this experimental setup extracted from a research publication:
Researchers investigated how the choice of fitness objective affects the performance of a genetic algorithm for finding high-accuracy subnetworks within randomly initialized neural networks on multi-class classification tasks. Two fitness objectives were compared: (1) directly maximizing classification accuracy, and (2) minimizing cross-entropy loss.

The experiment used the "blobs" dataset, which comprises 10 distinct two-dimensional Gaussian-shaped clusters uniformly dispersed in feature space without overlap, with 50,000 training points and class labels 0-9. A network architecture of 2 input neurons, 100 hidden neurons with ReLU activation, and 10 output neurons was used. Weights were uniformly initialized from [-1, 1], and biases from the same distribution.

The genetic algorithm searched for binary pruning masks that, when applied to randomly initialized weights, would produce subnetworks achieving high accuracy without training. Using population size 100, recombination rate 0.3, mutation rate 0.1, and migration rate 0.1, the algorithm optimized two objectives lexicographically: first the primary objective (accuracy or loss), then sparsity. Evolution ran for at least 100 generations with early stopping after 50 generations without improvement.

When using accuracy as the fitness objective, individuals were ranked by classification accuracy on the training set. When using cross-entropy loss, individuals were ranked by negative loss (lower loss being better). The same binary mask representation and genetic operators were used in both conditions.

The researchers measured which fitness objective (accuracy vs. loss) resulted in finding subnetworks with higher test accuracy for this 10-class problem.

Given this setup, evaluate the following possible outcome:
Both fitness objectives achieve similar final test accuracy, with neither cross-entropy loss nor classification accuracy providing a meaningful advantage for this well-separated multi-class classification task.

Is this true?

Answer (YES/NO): NO